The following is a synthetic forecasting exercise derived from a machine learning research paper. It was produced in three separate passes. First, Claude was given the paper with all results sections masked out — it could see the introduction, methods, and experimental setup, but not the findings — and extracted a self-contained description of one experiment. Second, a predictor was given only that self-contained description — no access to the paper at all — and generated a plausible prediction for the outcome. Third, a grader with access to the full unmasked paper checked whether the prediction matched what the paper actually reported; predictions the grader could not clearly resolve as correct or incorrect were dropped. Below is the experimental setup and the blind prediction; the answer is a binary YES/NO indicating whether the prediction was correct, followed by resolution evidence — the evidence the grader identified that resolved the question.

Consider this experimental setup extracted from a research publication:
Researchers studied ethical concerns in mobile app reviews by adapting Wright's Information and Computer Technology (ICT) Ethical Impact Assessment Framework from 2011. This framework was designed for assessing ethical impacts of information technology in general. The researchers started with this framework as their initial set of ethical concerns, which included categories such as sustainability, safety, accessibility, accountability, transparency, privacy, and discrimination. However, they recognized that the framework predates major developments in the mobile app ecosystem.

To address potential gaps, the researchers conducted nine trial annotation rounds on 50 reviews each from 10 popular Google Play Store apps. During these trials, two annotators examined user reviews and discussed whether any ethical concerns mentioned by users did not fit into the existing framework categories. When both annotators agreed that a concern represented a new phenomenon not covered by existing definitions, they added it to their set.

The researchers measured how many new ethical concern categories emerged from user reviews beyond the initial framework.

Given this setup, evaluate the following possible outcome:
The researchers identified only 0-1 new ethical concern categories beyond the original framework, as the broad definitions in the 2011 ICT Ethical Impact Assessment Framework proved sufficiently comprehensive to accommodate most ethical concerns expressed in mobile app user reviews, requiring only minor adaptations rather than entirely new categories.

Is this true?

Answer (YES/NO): NO